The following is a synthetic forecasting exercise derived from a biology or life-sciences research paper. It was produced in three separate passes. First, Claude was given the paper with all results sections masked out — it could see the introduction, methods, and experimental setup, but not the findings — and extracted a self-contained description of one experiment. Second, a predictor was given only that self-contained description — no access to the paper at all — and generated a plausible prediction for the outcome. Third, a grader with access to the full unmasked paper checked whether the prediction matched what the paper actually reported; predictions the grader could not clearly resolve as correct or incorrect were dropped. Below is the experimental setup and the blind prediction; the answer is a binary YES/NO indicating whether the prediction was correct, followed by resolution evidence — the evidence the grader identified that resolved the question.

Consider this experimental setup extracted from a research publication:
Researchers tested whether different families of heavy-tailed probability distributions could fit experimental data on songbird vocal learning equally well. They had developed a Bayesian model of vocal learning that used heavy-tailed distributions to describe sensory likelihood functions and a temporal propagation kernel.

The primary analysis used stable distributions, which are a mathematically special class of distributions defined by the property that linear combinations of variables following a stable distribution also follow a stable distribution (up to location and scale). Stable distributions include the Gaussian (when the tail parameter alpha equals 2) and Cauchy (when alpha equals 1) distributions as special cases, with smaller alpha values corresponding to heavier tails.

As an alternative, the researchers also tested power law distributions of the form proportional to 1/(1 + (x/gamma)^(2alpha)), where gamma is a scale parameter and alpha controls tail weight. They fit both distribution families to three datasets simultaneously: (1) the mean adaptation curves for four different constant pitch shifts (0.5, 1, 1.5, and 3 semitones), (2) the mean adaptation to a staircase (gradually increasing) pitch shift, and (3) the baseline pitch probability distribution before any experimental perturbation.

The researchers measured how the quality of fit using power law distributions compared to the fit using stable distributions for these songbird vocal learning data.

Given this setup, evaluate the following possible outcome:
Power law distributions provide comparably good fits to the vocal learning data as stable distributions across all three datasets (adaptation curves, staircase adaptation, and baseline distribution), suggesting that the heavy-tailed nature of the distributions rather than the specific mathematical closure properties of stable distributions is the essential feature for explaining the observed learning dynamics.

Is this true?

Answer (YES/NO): YES